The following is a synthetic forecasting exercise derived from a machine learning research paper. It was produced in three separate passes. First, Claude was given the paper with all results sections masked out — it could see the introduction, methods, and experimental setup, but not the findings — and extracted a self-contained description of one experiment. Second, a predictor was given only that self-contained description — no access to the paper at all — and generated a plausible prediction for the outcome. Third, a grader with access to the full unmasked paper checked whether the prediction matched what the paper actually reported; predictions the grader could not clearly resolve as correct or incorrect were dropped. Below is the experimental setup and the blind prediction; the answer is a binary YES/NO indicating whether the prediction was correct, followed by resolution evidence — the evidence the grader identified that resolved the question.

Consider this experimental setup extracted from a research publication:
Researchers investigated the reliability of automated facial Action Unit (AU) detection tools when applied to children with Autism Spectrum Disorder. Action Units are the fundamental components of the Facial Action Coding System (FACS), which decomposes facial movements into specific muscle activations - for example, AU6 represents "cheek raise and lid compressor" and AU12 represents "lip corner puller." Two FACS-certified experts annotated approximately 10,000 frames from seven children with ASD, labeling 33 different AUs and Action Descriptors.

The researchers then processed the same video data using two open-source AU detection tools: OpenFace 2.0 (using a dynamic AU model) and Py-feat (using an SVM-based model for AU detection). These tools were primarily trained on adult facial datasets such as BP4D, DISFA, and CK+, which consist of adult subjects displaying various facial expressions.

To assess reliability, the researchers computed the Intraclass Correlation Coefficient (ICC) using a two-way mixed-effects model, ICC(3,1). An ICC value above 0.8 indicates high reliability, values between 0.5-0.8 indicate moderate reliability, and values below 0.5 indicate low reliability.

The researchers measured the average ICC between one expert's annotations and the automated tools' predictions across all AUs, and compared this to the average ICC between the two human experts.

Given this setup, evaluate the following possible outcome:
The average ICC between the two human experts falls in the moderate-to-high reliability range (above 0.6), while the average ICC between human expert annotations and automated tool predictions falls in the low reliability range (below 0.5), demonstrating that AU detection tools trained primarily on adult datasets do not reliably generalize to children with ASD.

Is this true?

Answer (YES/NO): YES